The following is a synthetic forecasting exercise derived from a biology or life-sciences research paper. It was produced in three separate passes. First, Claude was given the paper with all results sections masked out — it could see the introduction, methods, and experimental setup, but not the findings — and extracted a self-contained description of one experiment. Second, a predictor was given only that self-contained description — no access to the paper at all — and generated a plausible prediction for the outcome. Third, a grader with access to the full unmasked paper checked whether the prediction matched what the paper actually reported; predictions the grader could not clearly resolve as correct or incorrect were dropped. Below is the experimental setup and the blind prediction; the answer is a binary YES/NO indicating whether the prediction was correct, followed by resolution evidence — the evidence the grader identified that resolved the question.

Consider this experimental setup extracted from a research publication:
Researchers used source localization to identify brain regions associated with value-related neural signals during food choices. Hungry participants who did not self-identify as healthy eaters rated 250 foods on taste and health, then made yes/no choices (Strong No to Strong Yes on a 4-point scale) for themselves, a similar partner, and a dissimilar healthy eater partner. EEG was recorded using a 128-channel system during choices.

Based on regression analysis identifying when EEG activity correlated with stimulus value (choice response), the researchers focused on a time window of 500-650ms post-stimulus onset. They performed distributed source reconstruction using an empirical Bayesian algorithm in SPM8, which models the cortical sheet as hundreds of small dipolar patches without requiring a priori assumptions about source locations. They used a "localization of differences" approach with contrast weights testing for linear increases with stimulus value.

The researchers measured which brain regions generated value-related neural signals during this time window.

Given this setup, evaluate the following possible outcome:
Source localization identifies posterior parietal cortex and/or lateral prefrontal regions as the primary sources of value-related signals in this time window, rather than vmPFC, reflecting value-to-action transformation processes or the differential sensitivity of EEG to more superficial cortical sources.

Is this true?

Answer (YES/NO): NO